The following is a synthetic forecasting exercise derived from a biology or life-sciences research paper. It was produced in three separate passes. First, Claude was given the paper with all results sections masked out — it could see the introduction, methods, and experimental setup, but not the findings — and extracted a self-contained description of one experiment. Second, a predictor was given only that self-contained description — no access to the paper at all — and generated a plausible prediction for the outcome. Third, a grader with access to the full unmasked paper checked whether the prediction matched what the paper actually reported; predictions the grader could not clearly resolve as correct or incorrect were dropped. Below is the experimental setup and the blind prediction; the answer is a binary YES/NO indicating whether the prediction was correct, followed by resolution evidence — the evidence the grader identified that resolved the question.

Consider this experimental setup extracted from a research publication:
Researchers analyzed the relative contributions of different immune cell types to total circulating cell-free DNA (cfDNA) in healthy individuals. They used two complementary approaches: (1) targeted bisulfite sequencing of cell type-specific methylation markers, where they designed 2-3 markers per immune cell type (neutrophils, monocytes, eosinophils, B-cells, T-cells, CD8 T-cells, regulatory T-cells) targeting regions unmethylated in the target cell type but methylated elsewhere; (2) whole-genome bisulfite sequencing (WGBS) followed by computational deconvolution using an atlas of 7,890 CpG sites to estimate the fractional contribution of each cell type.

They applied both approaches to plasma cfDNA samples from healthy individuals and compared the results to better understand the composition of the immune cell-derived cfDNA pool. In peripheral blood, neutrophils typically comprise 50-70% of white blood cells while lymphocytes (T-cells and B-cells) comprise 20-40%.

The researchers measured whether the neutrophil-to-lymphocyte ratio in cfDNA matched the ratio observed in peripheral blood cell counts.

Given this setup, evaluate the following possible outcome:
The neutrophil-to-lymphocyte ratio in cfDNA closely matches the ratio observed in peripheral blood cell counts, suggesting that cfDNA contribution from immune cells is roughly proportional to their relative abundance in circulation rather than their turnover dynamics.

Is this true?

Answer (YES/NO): NO